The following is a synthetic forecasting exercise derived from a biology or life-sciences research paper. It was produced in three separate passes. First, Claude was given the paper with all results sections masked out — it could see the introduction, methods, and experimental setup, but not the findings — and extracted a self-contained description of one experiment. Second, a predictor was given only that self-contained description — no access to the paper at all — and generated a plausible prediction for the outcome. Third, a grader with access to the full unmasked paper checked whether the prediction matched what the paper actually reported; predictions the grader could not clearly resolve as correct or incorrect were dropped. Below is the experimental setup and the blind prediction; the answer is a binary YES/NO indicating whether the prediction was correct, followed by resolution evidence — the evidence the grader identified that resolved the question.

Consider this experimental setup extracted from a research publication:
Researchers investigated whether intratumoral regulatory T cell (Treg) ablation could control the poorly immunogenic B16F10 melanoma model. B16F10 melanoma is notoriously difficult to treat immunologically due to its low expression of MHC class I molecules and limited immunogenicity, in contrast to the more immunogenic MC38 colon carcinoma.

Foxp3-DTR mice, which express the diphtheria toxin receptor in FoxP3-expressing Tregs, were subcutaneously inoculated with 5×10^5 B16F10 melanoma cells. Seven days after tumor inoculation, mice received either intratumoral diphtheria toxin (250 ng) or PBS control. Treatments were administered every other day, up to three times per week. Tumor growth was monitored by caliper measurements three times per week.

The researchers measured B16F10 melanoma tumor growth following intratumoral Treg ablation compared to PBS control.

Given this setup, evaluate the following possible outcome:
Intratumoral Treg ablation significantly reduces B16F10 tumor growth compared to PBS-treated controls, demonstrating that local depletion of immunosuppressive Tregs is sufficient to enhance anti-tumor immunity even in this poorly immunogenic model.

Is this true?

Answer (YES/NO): YES